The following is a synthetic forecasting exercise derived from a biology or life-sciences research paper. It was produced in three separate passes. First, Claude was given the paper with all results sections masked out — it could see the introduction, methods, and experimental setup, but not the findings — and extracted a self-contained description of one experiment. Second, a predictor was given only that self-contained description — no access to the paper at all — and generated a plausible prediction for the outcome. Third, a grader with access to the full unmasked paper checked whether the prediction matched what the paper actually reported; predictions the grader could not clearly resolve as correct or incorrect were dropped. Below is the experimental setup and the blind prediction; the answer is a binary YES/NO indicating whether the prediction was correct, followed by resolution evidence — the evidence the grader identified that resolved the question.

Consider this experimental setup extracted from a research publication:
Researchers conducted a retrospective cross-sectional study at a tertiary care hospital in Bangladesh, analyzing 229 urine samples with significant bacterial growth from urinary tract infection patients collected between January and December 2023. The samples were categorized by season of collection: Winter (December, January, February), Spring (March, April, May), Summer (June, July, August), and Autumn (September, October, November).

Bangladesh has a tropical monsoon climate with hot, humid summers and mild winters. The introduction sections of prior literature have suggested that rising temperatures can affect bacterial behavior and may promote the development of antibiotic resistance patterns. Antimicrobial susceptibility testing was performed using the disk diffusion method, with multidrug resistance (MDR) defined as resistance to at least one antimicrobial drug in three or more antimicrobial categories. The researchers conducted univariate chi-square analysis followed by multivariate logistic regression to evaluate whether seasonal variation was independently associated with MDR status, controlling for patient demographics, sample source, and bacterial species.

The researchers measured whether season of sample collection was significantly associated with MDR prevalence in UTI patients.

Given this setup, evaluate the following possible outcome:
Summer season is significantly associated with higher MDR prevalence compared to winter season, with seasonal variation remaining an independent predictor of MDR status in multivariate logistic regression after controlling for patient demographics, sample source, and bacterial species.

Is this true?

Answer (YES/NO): NO